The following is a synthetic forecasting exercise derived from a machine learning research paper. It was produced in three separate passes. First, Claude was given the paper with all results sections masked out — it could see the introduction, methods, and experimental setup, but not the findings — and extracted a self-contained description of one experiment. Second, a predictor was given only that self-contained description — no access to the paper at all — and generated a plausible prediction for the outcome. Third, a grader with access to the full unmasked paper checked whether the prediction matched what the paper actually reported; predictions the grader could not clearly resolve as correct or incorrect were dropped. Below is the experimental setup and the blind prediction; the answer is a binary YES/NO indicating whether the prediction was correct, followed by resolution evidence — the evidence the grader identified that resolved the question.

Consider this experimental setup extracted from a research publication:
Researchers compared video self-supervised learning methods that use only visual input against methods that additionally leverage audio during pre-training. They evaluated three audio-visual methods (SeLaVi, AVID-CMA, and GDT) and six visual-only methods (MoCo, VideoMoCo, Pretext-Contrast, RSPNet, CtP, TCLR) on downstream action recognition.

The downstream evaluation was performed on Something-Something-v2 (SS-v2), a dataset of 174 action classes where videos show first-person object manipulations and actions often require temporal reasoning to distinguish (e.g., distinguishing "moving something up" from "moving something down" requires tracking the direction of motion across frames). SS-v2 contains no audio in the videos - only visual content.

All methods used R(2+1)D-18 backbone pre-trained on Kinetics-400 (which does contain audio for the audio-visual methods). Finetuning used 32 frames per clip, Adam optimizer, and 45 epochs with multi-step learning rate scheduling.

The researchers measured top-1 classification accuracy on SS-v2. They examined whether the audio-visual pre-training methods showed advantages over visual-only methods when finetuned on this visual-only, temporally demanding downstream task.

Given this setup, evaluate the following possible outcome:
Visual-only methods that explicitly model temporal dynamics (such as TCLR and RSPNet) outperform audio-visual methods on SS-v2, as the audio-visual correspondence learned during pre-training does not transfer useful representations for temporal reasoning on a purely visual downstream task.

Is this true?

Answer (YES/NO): YES